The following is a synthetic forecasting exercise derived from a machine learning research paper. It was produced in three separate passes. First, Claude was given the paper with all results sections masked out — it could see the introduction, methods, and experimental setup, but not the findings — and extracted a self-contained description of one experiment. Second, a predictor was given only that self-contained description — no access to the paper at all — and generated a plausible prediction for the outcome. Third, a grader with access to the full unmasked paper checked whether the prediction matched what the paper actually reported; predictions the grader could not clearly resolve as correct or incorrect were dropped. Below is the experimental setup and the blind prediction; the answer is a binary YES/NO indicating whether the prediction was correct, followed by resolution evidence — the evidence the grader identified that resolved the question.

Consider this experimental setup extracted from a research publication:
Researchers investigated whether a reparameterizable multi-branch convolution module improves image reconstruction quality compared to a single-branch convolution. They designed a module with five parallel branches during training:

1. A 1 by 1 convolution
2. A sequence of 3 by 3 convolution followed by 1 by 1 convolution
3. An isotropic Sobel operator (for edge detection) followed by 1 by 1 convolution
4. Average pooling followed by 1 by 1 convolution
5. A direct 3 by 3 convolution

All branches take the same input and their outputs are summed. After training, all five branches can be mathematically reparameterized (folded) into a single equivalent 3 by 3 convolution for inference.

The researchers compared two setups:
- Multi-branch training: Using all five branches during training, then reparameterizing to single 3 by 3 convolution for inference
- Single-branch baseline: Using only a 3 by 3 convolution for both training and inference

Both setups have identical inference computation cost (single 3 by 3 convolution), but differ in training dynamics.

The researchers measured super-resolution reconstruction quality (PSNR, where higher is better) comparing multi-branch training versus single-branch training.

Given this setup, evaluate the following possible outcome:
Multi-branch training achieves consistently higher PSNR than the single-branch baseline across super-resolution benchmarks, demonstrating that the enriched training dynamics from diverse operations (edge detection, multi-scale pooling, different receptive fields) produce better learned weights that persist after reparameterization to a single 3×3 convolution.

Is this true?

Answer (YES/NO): NO